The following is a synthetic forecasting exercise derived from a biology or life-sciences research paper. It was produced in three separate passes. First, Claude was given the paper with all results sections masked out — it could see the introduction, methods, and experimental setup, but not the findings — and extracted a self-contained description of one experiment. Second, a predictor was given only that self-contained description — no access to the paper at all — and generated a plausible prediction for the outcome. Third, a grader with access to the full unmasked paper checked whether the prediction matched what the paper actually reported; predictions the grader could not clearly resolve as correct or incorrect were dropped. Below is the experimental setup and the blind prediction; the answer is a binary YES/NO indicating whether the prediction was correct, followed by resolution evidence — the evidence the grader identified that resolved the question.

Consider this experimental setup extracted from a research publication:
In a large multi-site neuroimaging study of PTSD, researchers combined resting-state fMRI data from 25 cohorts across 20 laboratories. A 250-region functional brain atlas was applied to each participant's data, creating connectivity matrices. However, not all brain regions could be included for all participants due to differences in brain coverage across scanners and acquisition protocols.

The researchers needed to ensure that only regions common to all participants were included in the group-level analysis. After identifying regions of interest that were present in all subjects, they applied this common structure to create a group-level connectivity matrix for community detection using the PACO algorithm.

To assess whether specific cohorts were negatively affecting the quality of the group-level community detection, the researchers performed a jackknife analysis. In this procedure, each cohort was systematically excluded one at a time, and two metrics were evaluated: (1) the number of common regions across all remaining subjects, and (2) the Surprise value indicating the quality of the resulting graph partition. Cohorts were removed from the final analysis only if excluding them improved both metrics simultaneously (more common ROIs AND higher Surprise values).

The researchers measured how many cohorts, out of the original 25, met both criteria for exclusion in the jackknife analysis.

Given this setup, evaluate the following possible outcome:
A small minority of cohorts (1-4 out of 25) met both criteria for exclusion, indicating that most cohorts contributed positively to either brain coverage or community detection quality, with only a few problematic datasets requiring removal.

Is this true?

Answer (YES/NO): YES